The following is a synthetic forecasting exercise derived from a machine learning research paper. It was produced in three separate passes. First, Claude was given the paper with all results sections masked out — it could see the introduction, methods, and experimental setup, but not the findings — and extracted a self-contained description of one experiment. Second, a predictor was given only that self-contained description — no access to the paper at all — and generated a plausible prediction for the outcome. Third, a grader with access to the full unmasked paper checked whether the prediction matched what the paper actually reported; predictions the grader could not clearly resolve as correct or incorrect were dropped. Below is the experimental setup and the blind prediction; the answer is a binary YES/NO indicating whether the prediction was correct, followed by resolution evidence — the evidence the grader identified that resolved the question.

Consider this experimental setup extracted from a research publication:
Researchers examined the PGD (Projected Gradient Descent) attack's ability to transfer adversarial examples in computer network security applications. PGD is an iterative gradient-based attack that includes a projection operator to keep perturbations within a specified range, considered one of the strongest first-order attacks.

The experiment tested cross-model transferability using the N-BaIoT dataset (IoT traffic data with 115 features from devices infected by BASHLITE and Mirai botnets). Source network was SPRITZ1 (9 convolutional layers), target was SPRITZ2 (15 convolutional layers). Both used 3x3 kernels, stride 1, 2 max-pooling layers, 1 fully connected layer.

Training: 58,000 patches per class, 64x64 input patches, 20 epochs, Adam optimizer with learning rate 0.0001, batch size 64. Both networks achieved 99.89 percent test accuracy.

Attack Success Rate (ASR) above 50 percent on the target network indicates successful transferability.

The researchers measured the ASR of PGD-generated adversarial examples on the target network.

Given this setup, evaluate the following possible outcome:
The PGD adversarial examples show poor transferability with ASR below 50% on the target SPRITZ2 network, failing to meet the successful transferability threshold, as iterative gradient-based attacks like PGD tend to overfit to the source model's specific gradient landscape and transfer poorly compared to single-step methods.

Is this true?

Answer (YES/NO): YES